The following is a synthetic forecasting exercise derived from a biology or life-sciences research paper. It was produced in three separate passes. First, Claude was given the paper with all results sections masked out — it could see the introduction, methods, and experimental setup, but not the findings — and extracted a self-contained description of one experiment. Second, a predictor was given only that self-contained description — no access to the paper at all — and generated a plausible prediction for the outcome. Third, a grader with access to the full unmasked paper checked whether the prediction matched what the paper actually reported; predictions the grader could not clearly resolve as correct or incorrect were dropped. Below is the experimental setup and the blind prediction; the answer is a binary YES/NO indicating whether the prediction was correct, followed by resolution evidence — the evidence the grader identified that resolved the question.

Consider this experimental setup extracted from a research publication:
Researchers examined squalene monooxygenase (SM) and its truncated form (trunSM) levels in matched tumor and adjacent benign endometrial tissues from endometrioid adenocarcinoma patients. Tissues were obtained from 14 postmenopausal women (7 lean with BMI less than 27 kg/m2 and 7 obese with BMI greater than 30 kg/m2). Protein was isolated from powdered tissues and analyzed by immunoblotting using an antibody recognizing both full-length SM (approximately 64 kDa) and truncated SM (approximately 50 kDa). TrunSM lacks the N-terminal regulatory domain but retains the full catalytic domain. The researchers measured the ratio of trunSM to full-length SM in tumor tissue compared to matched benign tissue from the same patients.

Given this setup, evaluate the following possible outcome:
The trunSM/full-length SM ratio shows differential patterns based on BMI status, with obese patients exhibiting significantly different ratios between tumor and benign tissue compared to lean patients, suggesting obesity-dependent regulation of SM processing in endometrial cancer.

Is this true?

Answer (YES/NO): NO